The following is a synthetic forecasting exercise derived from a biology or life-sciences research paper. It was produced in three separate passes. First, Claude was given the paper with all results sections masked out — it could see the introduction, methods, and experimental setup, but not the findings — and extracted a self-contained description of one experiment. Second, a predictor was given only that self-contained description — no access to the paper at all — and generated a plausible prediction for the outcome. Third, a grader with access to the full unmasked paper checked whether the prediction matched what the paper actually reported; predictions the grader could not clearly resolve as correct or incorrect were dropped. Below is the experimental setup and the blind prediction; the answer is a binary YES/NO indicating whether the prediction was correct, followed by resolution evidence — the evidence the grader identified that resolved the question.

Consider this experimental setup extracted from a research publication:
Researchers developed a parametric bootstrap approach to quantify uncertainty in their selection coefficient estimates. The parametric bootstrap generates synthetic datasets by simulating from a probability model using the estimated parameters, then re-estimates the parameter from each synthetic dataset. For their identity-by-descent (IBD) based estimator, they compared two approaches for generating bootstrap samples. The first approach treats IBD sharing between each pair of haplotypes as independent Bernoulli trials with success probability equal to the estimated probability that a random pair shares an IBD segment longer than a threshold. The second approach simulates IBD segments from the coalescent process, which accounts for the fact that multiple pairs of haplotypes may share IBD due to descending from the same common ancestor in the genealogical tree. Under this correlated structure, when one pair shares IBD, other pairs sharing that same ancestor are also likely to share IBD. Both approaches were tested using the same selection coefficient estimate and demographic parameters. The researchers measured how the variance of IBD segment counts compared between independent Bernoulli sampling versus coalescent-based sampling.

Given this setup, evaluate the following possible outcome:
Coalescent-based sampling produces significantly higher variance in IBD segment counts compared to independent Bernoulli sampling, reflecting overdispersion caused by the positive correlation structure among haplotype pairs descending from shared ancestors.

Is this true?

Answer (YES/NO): YES